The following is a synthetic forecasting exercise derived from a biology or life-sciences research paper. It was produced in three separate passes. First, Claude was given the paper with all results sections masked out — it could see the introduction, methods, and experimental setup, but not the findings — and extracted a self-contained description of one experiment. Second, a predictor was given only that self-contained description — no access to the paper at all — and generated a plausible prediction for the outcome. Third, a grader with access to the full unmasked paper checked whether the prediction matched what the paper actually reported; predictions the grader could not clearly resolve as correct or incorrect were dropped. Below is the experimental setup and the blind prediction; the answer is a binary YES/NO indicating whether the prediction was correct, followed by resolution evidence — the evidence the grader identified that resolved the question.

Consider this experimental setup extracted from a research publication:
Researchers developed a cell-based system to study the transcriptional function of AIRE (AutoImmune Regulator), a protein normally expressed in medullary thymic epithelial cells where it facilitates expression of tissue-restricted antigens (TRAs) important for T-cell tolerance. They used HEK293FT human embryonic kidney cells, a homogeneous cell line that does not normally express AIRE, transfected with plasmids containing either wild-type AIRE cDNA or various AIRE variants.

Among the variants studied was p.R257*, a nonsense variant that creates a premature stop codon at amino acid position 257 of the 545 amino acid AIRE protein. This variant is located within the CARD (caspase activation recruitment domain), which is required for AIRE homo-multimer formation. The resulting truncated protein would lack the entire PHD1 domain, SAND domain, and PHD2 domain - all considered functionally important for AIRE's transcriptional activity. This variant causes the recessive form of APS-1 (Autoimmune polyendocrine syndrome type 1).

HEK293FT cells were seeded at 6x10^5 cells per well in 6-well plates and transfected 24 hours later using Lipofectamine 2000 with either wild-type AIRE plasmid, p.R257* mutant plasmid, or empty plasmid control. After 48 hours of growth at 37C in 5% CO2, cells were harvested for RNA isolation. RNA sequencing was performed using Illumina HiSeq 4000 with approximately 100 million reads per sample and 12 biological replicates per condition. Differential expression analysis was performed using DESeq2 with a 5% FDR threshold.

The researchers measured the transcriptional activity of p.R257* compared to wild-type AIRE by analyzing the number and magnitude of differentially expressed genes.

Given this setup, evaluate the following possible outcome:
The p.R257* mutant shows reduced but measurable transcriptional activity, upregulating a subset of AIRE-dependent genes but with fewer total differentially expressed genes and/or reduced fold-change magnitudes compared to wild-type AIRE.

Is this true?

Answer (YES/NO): NO